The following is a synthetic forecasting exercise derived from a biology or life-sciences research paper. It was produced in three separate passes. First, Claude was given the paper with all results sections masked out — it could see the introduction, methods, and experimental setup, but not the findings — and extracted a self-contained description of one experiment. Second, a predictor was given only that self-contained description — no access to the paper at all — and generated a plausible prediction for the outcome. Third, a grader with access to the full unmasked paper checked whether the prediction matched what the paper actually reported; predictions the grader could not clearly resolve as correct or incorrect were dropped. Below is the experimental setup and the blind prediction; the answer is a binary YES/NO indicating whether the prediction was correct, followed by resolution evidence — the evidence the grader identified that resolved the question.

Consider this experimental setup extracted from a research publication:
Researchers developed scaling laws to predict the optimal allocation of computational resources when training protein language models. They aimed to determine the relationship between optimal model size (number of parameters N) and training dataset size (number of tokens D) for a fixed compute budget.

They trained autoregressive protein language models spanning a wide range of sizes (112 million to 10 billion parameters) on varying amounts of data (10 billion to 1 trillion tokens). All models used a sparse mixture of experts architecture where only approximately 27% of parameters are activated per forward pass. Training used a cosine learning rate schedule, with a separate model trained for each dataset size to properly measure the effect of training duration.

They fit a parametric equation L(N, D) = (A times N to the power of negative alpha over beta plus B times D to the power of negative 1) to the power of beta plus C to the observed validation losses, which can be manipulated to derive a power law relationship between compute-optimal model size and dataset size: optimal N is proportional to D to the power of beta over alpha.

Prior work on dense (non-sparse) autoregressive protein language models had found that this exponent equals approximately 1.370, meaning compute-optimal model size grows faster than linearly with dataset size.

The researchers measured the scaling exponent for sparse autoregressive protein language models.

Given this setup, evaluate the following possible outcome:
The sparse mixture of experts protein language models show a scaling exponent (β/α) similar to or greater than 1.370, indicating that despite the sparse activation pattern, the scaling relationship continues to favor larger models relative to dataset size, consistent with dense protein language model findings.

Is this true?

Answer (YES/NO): YES